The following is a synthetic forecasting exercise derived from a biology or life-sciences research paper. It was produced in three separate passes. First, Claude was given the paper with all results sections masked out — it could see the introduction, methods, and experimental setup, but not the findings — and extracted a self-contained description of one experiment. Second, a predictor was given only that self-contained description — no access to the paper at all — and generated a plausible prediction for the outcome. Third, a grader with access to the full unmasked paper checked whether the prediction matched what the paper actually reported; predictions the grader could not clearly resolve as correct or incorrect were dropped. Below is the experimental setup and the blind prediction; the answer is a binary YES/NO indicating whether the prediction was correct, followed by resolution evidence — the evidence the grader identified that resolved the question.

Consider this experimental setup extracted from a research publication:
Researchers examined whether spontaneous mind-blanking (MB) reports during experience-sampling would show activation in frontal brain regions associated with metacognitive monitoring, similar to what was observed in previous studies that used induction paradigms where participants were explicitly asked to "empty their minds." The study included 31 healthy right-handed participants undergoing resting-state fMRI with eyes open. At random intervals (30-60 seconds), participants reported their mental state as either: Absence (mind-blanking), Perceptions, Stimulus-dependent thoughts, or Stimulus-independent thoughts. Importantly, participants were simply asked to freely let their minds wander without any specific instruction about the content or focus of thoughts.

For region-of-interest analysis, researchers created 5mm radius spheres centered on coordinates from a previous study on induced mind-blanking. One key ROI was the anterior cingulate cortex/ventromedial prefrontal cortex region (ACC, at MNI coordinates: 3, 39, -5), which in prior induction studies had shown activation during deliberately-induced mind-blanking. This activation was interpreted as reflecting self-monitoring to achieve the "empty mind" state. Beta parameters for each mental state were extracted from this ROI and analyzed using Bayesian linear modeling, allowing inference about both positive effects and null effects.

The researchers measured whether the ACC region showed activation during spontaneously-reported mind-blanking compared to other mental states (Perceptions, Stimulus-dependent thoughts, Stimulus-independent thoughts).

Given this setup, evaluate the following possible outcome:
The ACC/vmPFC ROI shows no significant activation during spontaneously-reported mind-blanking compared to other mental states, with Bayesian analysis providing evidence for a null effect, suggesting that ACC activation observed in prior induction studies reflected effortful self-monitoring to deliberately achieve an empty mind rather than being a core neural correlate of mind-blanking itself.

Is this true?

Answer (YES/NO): NO